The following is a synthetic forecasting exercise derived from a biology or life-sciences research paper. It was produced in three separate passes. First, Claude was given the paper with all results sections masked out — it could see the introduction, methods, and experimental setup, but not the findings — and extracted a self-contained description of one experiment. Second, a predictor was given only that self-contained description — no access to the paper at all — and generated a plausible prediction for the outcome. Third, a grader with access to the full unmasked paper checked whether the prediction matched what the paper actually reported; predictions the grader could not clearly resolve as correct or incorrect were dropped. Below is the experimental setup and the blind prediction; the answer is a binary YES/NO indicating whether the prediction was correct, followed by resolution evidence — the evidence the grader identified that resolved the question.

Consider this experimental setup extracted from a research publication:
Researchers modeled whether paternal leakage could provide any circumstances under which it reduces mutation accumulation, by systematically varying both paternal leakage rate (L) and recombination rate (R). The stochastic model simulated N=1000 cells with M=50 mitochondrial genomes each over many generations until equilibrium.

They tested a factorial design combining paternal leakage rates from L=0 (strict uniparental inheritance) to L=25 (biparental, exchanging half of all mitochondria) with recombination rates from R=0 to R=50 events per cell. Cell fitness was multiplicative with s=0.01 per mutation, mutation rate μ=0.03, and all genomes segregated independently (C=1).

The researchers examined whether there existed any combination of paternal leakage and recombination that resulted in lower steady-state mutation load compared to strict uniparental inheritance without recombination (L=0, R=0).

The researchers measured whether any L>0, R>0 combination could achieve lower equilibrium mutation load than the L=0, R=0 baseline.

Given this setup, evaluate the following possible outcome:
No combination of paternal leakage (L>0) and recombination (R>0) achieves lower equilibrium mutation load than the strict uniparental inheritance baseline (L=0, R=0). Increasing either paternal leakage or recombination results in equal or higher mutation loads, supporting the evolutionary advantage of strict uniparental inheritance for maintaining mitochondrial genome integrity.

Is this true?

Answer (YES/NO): YES